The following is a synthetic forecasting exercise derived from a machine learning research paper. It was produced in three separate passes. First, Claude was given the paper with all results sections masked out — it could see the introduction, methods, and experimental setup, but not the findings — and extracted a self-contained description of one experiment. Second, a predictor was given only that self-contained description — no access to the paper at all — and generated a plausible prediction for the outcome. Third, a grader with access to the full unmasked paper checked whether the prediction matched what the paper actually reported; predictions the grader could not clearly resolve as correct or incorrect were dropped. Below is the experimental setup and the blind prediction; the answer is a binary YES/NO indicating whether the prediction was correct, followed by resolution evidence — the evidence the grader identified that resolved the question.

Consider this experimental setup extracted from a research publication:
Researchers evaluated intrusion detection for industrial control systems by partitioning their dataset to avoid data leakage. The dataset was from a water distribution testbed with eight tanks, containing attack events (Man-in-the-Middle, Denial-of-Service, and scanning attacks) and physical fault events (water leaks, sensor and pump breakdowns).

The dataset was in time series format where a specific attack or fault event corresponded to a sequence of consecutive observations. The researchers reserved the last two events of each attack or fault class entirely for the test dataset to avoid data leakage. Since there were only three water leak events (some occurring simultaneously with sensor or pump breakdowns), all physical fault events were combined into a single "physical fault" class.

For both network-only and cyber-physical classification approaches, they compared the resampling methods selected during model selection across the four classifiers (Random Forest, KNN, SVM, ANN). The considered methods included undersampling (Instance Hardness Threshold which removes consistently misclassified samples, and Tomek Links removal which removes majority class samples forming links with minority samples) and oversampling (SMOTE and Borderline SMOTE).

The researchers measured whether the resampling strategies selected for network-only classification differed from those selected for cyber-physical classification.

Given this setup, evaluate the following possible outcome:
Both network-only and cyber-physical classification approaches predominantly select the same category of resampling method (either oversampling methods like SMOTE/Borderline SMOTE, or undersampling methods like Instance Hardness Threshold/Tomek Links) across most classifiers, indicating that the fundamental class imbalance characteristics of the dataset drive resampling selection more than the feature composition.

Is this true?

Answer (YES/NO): NO